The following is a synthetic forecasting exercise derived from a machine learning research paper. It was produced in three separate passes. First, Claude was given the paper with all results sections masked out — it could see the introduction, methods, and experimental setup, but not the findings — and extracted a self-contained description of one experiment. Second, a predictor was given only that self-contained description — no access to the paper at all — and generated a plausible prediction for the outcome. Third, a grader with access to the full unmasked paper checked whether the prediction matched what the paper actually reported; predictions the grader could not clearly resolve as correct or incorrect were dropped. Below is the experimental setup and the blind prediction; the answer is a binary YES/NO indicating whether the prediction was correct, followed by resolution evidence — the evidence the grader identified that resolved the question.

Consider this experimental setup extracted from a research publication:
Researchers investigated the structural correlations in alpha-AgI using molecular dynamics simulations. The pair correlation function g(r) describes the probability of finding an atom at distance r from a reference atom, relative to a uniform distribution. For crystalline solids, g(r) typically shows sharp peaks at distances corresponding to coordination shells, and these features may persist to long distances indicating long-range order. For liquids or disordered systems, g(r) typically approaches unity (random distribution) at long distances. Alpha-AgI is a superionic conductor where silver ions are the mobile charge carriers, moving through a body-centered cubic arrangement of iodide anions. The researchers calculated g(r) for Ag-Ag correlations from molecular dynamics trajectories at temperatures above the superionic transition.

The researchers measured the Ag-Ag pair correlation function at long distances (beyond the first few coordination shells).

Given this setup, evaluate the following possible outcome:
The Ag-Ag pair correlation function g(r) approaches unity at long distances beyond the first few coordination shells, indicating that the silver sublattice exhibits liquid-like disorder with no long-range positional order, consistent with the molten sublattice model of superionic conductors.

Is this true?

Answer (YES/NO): YES